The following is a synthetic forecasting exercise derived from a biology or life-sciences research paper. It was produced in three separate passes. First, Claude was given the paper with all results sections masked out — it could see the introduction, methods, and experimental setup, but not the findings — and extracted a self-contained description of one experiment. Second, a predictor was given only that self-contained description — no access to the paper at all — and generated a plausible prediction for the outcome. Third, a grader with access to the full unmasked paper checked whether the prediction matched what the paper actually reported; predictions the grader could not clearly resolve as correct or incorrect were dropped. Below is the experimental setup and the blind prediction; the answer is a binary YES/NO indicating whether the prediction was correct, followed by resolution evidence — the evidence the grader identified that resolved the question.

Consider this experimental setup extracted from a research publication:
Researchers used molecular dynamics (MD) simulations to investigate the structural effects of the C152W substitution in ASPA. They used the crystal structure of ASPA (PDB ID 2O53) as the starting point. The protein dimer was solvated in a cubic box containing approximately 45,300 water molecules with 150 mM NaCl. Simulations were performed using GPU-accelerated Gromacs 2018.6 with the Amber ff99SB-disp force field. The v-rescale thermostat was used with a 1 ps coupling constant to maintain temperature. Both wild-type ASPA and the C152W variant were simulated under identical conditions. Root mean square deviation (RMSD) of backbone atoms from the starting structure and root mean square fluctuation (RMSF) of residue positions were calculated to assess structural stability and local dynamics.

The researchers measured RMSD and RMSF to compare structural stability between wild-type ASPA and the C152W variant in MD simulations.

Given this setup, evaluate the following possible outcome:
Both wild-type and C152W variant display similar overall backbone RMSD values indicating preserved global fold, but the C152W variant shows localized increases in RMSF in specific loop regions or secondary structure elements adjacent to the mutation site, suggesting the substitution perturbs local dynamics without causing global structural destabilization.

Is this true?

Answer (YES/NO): NO